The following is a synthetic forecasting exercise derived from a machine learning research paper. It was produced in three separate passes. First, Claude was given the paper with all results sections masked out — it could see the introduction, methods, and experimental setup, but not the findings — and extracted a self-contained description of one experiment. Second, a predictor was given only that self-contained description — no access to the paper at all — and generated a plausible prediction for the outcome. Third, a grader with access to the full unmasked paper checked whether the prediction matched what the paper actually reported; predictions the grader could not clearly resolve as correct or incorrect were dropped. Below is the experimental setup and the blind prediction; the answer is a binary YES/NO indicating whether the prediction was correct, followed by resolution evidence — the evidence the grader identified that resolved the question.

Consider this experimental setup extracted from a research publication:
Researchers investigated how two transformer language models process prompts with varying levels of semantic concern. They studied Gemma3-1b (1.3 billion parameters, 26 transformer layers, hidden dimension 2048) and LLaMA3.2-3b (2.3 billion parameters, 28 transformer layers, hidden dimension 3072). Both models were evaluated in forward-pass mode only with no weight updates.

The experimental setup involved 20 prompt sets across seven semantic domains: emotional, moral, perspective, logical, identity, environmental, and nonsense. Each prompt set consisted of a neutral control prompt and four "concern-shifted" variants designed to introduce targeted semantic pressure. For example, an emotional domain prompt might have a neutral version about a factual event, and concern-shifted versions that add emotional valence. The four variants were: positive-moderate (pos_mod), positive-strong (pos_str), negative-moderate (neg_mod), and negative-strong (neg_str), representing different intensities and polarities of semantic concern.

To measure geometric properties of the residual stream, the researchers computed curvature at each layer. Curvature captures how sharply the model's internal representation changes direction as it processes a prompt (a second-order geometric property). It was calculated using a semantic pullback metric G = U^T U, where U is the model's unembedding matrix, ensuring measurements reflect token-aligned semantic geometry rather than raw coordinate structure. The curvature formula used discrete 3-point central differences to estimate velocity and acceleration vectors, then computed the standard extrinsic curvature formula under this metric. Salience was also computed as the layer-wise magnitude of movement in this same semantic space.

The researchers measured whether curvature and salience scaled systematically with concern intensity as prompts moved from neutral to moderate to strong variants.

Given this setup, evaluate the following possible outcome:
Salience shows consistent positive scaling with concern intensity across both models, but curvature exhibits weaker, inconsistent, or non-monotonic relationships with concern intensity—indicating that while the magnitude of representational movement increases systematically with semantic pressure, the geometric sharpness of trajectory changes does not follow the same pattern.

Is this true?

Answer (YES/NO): NO